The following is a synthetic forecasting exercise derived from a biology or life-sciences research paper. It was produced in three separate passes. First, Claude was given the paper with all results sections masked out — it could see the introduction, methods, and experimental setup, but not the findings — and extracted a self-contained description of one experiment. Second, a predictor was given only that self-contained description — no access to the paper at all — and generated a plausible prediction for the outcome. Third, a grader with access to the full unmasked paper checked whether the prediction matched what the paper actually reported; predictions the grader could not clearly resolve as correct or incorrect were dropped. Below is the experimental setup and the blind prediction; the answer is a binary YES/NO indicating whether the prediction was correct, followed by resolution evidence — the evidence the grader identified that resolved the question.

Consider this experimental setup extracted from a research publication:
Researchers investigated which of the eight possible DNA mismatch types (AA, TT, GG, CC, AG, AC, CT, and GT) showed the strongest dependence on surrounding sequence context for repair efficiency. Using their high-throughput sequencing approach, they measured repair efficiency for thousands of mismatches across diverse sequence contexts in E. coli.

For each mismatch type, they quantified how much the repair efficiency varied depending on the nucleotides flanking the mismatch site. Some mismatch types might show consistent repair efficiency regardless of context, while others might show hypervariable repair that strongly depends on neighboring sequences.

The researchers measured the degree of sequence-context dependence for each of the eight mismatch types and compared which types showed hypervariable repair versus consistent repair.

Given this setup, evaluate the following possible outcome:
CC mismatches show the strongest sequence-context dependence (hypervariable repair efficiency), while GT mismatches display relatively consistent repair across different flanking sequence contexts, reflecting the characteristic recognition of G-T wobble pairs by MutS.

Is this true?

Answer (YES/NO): NO